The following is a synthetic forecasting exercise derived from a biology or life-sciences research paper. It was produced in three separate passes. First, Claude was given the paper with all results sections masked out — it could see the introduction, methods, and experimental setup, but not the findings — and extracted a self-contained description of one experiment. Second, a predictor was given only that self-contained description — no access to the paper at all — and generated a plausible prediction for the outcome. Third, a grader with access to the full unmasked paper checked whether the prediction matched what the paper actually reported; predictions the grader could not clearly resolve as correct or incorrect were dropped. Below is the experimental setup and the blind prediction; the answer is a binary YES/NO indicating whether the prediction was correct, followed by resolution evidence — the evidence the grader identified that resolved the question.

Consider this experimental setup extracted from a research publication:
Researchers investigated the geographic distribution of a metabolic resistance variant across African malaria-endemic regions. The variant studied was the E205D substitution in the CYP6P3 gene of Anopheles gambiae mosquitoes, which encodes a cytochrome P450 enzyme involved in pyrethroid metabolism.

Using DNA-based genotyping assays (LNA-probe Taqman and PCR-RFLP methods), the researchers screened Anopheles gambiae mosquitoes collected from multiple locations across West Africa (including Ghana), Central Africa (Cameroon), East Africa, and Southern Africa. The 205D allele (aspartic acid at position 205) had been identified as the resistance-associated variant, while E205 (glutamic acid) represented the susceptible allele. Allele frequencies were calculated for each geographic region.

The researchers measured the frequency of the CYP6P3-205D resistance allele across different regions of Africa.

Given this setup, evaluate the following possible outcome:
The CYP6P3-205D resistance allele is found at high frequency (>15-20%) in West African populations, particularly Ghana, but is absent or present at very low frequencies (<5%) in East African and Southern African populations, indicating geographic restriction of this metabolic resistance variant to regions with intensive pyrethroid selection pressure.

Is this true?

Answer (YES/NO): NO